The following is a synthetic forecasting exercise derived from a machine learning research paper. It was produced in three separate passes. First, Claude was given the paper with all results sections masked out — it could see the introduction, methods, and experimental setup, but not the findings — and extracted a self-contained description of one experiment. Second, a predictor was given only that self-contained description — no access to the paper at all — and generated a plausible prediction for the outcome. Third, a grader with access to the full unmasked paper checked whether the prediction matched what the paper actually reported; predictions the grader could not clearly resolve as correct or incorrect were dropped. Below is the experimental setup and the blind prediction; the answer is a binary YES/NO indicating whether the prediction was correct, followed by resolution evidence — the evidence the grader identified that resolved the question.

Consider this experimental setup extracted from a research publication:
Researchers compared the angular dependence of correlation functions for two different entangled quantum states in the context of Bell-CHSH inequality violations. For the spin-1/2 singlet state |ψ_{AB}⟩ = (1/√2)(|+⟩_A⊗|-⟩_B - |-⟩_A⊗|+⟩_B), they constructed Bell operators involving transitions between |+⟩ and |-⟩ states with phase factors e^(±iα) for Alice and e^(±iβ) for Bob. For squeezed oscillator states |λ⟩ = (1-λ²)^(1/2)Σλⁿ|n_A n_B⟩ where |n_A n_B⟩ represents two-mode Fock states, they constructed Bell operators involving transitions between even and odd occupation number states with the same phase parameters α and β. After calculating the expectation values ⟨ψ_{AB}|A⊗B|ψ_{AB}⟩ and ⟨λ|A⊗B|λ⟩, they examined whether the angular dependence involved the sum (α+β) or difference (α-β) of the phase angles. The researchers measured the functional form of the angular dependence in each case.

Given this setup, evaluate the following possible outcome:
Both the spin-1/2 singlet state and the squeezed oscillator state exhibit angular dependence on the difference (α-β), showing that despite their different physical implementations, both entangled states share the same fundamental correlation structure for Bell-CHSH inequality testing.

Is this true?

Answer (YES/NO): NO